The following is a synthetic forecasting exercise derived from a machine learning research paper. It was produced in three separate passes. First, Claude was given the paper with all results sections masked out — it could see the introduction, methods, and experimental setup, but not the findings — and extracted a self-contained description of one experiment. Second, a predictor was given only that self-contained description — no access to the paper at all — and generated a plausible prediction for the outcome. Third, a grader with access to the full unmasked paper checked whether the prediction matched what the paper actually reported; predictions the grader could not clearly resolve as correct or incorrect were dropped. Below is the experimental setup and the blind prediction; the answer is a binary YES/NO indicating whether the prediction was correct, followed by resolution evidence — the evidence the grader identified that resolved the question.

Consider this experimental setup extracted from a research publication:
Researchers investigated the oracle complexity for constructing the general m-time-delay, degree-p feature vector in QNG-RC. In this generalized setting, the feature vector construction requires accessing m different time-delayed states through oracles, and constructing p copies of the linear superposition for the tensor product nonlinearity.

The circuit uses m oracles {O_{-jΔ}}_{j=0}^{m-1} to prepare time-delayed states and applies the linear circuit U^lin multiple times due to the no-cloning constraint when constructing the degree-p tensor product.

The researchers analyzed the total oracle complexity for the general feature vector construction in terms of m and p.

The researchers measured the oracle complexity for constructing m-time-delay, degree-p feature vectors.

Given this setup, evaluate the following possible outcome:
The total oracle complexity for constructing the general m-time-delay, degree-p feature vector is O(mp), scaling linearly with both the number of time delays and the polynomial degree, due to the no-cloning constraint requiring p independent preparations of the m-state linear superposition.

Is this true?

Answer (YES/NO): YES